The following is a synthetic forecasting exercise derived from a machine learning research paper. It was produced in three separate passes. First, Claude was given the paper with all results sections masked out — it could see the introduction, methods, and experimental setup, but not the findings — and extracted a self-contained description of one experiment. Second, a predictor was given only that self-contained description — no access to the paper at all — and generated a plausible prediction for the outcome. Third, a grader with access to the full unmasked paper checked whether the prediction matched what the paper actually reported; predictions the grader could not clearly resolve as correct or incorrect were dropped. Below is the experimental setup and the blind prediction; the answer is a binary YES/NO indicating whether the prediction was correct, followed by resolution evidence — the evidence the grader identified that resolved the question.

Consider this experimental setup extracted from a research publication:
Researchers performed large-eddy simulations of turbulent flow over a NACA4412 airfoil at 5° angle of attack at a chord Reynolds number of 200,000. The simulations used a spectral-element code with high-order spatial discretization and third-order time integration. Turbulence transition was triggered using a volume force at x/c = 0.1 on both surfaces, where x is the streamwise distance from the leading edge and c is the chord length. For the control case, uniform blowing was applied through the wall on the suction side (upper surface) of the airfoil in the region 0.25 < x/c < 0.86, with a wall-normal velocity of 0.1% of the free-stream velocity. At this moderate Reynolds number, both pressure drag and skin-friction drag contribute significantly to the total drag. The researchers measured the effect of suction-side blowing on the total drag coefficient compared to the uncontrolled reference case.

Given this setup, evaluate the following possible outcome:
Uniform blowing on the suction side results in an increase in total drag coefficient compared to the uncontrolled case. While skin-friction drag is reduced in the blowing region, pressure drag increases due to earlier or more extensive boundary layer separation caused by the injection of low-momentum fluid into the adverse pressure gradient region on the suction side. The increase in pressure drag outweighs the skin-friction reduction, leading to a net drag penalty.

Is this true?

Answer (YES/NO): YES